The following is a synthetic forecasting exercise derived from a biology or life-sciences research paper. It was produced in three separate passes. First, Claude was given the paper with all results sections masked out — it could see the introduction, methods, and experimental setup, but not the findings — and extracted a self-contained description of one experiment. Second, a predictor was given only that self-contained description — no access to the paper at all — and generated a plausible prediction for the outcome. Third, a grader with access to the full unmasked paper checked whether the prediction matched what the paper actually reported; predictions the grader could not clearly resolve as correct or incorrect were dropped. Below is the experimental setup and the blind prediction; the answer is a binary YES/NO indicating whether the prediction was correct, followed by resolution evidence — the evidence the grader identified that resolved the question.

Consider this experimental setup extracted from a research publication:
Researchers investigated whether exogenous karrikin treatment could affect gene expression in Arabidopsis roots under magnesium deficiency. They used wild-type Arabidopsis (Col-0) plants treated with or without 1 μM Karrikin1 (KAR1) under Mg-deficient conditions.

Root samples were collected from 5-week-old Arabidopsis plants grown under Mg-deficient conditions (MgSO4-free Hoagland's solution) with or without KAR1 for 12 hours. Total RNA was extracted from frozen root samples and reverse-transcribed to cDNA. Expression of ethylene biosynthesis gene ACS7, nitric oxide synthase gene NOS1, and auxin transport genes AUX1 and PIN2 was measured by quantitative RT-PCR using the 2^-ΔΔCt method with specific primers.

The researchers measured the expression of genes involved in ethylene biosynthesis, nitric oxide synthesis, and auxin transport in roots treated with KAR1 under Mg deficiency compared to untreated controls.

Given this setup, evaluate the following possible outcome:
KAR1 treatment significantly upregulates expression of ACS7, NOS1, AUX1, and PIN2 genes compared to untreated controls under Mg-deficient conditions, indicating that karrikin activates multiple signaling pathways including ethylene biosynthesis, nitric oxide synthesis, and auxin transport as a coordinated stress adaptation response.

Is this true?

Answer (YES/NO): YES